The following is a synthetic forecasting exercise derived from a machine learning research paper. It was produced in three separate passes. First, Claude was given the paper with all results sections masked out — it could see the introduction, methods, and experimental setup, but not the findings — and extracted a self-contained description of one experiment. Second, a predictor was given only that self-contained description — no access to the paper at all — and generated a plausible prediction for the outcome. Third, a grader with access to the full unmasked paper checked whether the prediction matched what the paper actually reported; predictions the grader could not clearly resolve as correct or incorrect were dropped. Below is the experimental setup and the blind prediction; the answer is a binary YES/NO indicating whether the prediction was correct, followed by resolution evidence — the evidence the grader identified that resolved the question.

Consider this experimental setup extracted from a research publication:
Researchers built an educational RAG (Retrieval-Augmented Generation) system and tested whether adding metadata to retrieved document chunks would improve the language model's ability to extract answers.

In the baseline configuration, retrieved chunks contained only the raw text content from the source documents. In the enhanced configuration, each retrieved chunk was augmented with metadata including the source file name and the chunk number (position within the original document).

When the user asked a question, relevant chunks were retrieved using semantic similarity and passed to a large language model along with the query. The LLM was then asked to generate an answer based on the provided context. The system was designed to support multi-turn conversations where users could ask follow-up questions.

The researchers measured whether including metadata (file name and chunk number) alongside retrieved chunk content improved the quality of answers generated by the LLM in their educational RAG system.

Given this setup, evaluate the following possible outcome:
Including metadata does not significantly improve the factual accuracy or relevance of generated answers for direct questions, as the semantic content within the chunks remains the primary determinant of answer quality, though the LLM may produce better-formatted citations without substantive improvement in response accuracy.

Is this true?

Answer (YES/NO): NO